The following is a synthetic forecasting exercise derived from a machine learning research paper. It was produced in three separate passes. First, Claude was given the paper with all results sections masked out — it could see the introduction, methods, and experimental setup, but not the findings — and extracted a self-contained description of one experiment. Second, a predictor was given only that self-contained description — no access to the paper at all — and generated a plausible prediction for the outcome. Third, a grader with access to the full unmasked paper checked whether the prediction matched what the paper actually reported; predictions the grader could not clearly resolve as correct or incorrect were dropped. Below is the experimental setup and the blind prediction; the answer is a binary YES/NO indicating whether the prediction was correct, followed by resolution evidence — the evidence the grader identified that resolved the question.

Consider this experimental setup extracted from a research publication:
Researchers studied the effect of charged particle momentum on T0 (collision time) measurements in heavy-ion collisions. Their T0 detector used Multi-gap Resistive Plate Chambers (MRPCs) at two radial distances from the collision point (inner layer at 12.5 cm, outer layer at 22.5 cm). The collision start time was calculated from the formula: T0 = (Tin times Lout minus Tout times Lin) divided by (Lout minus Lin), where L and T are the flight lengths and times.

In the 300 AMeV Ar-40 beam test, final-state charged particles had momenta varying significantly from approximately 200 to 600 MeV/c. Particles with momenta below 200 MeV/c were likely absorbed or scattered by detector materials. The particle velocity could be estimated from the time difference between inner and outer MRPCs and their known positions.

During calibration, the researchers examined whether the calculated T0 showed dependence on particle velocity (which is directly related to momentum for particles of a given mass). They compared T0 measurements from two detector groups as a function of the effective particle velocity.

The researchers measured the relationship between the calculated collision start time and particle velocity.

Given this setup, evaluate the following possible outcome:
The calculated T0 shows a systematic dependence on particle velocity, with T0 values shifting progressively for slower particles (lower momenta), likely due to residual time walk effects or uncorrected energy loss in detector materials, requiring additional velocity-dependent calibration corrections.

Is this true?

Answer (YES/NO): YES